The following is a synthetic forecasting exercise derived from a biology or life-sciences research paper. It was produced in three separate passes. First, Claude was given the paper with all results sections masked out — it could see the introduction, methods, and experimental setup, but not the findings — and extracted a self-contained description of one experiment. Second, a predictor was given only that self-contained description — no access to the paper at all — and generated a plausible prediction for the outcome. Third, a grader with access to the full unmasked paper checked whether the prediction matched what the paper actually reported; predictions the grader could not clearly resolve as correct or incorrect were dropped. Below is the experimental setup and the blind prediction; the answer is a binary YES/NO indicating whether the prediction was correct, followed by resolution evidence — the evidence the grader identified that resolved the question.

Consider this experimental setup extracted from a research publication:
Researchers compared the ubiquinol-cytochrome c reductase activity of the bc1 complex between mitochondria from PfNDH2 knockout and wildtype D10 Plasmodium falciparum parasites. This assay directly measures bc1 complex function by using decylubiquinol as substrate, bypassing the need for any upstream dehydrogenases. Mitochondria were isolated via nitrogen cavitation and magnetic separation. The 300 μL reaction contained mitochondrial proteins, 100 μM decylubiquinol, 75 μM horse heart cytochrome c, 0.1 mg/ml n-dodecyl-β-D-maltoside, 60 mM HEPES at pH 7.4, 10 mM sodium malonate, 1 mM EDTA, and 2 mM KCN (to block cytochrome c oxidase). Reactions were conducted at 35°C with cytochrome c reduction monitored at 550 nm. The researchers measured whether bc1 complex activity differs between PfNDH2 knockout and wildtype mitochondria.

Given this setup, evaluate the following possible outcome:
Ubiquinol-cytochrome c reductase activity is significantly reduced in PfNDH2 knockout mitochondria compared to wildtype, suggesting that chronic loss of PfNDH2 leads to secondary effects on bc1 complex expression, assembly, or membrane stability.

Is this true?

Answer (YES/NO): NO